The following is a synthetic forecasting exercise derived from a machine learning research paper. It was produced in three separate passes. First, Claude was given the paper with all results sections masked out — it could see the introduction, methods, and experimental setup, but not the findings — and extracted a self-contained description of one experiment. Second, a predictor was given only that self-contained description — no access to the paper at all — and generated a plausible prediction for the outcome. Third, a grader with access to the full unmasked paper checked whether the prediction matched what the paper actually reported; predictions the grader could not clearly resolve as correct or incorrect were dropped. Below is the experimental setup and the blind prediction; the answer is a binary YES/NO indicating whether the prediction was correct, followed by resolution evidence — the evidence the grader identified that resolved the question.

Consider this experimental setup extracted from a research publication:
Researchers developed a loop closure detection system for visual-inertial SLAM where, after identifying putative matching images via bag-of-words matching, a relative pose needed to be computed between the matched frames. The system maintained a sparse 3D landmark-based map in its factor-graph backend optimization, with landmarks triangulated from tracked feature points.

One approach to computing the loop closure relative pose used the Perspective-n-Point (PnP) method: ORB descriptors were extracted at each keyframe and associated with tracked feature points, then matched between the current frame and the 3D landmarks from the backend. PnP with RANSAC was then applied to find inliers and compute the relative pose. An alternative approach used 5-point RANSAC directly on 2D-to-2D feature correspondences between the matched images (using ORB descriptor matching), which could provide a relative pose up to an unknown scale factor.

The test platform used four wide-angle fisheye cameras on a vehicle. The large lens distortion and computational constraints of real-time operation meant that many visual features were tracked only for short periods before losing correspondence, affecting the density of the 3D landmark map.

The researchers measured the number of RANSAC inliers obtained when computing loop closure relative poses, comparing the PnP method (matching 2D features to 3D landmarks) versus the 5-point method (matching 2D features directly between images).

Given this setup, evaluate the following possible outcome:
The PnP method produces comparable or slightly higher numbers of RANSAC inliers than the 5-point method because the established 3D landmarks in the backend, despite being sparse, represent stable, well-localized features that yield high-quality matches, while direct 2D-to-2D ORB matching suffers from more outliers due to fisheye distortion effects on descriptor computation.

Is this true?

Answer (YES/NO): NO